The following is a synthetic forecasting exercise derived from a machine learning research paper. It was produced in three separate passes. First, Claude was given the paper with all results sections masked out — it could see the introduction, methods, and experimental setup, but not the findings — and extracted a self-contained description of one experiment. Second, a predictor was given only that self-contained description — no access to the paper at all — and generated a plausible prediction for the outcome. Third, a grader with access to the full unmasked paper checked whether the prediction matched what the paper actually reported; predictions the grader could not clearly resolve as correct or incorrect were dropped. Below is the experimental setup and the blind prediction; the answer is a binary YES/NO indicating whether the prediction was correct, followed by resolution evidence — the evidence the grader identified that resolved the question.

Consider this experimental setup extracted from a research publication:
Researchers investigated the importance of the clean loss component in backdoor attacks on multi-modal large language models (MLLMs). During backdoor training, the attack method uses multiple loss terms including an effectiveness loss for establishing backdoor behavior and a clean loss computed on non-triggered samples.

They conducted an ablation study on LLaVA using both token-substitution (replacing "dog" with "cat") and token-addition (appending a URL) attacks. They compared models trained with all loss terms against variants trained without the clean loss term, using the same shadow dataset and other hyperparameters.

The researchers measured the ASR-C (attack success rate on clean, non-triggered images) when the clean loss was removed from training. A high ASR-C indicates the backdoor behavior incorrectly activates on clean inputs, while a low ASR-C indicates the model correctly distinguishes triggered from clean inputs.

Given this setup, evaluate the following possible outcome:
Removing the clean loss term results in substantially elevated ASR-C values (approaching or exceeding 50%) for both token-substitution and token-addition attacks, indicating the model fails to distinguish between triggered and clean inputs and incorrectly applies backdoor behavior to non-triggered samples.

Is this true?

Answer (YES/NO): YES